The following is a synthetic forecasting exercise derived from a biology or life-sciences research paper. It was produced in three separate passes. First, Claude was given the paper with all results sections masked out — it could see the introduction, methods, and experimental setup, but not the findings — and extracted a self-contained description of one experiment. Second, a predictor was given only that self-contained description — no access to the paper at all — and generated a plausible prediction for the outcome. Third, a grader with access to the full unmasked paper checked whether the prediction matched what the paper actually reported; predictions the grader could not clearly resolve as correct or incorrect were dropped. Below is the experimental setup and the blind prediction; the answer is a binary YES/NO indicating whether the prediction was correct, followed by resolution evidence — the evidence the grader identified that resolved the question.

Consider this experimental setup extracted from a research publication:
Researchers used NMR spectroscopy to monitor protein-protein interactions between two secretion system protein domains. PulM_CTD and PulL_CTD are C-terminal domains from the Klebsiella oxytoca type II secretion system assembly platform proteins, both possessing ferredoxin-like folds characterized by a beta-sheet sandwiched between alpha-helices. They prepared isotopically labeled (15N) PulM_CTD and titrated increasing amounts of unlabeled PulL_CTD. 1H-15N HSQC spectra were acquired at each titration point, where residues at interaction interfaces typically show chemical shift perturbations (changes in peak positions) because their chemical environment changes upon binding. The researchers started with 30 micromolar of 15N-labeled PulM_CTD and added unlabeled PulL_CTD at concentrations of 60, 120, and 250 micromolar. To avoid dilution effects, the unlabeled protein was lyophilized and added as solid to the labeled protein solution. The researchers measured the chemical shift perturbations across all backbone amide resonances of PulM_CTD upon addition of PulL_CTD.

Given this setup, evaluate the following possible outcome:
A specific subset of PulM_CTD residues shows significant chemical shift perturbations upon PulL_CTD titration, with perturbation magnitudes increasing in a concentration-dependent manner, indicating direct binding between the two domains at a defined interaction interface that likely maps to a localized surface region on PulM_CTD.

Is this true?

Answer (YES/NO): YES